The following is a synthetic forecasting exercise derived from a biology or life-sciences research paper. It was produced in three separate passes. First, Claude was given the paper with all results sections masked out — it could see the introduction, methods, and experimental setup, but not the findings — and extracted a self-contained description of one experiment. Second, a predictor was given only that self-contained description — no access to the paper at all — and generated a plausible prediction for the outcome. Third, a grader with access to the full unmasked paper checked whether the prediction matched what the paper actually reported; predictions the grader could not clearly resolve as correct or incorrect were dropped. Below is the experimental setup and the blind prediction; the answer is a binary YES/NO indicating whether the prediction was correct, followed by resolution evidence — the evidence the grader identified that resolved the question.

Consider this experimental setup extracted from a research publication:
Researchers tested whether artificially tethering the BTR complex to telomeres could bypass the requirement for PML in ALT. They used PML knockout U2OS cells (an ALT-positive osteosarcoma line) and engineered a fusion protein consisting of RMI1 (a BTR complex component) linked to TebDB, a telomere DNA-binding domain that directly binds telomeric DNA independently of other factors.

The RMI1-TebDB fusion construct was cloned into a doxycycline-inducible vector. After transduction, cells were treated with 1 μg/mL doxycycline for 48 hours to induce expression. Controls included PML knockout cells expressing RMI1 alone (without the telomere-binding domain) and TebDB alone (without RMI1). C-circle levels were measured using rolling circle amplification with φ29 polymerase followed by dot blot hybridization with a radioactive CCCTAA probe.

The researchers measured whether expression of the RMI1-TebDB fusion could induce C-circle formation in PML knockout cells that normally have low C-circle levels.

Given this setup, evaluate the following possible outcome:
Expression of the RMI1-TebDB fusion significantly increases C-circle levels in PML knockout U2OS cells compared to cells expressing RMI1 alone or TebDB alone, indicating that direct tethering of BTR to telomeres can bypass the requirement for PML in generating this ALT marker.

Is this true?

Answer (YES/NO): YES